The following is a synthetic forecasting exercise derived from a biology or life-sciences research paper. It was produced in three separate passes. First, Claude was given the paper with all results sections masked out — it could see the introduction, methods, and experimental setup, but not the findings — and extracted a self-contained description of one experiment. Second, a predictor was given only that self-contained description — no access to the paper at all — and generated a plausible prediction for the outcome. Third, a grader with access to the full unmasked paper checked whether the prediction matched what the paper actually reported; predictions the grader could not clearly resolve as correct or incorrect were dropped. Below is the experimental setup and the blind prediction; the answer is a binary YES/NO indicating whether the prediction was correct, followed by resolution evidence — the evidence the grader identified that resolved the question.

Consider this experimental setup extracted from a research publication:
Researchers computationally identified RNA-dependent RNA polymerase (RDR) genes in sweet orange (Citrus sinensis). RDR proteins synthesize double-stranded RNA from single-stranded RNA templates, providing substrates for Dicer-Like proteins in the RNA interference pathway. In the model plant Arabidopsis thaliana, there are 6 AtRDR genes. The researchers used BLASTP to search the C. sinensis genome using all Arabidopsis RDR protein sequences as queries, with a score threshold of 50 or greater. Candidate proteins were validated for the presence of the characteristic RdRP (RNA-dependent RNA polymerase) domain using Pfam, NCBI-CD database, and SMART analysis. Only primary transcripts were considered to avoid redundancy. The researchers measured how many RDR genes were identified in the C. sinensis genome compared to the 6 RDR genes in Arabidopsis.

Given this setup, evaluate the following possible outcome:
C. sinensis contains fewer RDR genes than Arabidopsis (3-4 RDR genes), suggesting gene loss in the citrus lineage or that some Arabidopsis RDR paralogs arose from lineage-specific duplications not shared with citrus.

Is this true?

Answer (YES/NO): YES